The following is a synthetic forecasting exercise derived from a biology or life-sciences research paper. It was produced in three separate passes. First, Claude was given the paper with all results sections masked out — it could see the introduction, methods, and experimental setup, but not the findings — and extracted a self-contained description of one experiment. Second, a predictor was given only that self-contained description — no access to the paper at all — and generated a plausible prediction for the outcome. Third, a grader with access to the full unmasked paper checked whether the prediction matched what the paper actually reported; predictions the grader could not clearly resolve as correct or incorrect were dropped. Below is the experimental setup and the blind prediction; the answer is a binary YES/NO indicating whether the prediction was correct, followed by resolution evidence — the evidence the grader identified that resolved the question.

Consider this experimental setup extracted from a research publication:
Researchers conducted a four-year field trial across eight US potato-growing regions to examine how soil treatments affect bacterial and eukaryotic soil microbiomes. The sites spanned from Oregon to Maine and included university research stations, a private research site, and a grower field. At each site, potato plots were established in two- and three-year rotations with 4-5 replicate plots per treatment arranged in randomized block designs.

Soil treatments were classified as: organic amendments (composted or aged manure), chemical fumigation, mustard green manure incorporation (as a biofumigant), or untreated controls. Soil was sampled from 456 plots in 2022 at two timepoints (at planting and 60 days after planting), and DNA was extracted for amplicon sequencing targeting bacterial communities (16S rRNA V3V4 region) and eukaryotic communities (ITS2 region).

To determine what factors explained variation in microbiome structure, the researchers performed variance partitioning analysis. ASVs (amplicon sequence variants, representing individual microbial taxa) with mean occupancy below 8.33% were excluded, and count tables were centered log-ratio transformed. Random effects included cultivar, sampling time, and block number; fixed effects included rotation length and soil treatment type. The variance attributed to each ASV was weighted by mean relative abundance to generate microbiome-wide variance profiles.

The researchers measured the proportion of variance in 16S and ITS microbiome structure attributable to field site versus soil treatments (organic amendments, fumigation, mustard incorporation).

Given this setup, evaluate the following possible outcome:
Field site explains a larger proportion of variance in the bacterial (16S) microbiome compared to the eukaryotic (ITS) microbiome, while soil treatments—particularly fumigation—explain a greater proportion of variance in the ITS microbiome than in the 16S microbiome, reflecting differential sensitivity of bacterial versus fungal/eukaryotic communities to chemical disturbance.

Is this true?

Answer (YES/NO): NO